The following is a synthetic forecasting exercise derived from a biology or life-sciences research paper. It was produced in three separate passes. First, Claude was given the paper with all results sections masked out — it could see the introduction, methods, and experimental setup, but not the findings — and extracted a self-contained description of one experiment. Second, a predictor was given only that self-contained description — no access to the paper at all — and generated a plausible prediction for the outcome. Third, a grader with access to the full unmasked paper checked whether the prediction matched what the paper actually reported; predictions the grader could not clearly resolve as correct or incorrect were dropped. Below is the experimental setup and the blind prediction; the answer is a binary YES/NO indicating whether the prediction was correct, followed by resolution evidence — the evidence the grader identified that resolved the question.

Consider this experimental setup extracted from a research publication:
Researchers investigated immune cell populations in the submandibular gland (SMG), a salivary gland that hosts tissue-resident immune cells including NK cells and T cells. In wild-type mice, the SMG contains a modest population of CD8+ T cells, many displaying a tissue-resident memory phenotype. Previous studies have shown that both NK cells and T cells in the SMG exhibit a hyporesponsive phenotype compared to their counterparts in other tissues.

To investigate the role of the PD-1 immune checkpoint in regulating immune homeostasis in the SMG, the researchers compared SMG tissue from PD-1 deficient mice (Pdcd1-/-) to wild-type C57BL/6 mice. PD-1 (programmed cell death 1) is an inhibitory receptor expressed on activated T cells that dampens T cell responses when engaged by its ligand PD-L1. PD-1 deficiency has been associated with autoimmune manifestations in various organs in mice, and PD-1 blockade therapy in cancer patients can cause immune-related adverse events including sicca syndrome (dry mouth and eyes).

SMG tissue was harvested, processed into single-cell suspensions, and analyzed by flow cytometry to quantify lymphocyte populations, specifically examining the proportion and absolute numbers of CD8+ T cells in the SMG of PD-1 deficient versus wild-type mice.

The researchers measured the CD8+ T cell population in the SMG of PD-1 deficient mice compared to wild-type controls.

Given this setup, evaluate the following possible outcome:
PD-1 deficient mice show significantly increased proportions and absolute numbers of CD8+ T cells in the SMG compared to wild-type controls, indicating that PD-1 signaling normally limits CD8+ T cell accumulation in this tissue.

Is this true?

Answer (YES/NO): YES